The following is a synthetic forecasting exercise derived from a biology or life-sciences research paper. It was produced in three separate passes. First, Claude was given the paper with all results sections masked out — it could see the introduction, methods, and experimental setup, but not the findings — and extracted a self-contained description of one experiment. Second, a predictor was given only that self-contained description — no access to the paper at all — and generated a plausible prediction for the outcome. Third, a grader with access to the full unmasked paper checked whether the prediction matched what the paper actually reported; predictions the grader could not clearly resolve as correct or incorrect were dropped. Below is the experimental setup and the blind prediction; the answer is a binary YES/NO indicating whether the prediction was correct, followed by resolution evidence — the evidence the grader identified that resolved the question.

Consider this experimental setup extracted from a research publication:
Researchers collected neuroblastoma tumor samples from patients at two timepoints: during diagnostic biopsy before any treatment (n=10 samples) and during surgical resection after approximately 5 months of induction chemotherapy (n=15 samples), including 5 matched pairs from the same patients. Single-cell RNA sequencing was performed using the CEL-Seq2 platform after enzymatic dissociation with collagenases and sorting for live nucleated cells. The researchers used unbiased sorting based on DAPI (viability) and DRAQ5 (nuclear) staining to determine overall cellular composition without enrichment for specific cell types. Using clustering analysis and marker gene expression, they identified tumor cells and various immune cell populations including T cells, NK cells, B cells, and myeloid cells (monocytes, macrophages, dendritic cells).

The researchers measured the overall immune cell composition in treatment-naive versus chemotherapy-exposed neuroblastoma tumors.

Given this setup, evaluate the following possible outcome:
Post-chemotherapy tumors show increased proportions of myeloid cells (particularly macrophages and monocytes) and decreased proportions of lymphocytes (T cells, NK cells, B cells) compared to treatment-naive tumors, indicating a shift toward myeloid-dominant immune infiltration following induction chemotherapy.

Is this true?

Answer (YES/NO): NO